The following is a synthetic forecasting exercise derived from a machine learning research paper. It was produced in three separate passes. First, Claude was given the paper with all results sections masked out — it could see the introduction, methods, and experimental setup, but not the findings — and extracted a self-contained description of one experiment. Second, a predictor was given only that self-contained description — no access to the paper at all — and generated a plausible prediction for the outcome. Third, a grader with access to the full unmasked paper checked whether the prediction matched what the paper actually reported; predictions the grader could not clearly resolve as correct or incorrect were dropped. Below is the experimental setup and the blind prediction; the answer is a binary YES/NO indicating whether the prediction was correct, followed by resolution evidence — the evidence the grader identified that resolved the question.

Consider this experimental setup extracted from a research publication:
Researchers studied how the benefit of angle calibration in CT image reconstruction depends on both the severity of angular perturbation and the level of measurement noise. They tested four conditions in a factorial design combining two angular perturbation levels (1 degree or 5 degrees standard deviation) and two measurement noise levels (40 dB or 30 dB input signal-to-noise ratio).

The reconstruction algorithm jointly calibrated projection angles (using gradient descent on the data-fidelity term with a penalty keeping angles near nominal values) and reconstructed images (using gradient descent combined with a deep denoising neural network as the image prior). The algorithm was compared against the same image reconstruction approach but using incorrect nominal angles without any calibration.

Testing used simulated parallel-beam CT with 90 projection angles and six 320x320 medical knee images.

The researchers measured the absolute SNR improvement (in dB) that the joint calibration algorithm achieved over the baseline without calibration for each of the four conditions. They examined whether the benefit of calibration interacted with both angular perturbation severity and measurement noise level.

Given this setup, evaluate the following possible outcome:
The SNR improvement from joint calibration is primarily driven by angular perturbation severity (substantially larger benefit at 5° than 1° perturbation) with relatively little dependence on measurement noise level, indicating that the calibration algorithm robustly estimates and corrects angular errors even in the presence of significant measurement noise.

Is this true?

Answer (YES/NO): YES